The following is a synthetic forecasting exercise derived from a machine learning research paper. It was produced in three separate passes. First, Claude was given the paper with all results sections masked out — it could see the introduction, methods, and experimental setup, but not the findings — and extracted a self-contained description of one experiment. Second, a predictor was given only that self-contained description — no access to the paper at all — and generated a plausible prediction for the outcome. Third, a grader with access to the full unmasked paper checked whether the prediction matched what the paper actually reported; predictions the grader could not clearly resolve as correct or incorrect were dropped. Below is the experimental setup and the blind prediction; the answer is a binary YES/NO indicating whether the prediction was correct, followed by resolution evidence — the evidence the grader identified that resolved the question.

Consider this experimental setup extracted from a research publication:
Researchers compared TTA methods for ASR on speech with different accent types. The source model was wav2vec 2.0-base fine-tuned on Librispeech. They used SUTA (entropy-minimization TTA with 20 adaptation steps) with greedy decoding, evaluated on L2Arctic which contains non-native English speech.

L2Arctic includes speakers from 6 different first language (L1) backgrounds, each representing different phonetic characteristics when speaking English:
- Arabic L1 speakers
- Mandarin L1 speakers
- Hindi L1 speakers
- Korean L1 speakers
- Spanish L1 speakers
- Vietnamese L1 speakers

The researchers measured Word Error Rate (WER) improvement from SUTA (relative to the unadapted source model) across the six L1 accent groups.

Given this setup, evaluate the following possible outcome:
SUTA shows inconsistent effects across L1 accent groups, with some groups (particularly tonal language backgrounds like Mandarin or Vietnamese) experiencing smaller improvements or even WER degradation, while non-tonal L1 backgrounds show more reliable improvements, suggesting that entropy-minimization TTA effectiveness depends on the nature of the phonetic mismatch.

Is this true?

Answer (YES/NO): NO